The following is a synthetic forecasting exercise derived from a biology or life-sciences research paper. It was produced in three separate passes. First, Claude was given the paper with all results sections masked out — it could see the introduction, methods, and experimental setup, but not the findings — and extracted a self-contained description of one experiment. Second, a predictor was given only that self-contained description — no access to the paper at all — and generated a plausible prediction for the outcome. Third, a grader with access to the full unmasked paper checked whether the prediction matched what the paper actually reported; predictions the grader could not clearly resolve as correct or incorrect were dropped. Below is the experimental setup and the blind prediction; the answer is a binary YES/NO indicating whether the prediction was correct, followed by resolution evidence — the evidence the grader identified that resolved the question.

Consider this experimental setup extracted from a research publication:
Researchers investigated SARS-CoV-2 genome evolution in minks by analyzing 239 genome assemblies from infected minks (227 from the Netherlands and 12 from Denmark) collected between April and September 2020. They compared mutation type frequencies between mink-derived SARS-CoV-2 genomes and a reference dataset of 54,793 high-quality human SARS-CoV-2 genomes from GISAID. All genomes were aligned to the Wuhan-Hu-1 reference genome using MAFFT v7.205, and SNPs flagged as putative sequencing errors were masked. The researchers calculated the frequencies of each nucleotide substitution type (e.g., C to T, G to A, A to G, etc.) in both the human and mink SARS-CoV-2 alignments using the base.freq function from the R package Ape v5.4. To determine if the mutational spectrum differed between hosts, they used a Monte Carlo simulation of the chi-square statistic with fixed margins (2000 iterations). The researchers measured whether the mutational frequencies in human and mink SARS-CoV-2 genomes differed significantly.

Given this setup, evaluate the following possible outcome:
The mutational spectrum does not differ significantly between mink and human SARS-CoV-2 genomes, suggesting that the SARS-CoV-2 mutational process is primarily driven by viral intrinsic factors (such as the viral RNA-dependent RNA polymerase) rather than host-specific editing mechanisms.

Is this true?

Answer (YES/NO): NO